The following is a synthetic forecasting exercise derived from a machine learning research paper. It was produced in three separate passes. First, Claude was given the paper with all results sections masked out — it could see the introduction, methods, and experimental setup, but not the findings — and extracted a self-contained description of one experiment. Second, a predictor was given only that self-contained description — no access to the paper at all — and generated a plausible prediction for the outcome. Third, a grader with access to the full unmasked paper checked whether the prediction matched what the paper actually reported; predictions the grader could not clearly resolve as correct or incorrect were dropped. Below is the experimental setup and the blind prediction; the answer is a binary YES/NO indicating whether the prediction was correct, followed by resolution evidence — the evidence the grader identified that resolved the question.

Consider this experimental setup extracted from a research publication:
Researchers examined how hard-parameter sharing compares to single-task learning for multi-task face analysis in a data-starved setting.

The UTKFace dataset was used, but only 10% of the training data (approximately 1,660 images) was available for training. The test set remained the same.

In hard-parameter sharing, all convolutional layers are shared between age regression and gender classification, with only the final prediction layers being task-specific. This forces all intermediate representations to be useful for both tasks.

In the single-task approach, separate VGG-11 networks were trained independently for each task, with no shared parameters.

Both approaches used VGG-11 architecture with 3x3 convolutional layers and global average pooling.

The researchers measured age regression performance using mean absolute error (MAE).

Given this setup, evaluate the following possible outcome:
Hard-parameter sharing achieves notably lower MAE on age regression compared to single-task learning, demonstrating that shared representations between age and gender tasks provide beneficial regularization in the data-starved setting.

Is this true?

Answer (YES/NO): NO